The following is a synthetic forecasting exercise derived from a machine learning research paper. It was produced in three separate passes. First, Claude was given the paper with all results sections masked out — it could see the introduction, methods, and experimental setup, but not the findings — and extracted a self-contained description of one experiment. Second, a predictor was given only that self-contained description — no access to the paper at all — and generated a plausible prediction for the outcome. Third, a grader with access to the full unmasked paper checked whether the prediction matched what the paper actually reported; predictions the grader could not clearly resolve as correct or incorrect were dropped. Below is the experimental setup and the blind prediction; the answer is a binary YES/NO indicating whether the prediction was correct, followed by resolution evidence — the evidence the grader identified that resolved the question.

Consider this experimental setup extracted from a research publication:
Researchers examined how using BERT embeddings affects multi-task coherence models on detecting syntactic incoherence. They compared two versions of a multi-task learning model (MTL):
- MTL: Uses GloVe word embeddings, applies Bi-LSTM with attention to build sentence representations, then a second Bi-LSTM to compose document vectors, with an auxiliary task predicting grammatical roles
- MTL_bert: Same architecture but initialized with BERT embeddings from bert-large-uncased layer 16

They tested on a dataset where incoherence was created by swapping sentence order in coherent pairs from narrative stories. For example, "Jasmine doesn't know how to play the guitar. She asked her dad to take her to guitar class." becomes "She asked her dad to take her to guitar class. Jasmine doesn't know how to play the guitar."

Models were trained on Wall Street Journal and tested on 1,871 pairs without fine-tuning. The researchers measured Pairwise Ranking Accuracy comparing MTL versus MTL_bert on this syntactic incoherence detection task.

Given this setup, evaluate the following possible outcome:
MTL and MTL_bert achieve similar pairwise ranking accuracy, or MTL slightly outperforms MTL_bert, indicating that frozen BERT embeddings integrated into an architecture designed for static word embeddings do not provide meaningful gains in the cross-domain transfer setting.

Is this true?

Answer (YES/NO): NO